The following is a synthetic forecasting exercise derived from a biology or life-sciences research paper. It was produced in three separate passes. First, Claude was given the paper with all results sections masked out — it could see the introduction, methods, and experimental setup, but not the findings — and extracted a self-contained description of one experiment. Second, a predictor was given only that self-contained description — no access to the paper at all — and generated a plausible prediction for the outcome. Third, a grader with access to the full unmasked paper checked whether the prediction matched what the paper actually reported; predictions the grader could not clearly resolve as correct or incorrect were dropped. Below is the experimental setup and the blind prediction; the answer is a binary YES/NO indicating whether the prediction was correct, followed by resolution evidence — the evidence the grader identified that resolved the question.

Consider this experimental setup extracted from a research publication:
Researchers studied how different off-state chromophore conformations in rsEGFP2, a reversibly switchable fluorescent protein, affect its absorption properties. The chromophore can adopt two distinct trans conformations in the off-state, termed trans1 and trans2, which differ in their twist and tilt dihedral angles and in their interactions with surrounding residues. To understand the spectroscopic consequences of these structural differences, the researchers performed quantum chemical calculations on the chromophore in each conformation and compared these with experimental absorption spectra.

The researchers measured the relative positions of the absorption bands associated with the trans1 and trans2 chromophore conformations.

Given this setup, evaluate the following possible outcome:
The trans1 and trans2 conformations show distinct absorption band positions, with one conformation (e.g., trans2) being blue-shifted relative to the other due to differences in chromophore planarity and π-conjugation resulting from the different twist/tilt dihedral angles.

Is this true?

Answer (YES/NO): NO